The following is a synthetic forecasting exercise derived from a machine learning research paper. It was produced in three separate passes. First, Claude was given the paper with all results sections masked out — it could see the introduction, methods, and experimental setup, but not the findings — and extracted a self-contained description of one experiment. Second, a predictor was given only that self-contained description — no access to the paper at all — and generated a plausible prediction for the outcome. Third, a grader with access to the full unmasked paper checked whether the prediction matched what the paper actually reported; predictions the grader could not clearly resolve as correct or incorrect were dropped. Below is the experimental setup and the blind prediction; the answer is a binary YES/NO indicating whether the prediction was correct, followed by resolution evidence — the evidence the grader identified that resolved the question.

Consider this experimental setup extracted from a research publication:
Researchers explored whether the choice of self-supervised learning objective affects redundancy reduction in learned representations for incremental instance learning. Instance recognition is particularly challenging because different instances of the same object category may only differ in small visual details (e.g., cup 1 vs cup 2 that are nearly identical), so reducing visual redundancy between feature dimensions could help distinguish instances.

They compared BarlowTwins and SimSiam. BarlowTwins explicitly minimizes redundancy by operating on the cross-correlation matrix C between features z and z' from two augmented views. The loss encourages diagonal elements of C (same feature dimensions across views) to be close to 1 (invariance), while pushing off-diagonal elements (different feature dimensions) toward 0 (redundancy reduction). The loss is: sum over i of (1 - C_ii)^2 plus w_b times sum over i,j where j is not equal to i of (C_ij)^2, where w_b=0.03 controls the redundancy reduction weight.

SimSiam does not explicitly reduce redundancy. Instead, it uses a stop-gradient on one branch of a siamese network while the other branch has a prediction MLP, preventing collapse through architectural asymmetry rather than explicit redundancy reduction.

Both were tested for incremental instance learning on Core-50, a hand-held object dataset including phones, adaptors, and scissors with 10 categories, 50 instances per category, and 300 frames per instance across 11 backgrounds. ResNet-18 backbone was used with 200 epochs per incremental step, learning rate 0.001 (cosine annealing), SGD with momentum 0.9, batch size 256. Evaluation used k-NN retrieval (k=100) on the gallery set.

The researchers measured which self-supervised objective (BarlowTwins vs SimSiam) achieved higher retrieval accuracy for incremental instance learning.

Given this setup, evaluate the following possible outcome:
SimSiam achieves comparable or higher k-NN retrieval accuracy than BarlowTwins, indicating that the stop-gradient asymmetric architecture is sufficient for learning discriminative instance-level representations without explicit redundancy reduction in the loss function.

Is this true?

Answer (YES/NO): NO